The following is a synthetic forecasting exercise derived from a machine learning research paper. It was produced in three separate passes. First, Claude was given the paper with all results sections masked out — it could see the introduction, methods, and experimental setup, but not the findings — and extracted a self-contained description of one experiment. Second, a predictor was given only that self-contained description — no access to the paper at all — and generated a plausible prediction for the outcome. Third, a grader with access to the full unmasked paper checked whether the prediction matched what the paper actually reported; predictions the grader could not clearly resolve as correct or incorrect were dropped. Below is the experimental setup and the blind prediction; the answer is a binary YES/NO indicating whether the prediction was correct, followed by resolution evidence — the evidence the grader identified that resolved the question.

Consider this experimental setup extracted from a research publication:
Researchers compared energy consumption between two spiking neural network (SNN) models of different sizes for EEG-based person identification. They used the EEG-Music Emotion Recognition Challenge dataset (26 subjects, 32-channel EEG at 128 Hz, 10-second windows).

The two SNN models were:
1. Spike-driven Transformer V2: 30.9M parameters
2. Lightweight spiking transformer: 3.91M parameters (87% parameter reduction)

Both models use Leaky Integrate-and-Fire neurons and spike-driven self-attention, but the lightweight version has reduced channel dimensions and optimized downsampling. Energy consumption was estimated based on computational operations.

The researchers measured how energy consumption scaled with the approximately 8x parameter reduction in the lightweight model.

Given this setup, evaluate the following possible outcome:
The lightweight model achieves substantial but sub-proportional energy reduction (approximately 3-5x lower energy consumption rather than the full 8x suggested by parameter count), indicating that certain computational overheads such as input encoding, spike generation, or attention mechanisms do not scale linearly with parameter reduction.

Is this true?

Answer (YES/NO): NO